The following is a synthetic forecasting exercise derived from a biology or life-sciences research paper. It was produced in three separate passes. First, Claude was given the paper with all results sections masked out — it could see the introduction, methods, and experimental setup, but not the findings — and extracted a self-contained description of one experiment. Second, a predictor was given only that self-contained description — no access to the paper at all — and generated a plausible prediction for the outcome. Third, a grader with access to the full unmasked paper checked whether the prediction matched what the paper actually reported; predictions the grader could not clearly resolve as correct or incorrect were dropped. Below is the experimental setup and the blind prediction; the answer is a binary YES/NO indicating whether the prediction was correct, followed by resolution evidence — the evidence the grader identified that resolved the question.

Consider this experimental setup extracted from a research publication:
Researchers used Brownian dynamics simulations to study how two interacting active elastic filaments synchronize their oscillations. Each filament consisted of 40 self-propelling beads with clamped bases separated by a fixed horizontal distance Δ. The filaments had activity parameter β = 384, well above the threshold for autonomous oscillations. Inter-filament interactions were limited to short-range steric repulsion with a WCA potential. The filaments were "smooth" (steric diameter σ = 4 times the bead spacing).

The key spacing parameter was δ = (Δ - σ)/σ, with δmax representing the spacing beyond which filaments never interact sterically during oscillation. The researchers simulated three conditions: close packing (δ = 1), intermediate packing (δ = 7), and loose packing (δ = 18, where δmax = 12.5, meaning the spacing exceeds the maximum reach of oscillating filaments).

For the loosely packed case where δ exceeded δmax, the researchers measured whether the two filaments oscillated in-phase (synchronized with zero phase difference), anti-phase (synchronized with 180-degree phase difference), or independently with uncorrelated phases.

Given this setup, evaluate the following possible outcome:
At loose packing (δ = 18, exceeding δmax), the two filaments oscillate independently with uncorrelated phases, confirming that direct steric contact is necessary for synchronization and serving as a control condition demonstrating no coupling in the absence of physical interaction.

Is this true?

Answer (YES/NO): NO